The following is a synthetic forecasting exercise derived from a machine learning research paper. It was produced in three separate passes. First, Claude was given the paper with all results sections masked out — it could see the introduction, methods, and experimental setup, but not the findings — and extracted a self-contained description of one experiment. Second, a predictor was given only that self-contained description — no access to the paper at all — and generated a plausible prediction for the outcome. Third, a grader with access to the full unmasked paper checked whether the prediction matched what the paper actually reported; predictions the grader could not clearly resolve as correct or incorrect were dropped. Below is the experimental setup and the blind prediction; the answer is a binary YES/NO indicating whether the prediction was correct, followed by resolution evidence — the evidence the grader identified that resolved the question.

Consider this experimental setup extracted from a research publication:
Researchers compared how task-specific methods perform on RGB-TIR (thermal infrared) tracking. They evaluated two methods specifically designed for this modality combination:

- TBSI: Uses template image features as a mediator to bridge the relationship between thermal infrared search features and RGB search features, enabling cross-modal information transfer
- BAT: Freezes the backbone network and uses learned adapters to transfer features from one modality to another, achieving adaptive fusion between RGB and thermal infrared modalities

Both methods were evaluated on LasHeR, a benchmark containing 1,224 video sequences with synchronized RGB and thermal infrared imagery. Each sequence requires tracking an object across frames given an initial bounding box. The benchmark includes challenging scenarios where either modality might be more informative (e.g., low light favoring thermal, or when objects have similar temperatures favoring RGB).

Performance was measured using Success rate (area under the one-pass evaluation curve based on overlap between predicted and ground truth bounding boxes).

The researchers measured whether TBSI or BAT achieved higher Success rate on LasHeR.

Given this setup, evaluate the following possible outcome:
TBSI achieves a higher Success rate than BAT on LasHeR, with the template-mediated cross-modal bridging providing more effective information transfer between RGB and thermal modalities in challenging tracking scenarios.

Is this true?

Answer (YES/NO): NO